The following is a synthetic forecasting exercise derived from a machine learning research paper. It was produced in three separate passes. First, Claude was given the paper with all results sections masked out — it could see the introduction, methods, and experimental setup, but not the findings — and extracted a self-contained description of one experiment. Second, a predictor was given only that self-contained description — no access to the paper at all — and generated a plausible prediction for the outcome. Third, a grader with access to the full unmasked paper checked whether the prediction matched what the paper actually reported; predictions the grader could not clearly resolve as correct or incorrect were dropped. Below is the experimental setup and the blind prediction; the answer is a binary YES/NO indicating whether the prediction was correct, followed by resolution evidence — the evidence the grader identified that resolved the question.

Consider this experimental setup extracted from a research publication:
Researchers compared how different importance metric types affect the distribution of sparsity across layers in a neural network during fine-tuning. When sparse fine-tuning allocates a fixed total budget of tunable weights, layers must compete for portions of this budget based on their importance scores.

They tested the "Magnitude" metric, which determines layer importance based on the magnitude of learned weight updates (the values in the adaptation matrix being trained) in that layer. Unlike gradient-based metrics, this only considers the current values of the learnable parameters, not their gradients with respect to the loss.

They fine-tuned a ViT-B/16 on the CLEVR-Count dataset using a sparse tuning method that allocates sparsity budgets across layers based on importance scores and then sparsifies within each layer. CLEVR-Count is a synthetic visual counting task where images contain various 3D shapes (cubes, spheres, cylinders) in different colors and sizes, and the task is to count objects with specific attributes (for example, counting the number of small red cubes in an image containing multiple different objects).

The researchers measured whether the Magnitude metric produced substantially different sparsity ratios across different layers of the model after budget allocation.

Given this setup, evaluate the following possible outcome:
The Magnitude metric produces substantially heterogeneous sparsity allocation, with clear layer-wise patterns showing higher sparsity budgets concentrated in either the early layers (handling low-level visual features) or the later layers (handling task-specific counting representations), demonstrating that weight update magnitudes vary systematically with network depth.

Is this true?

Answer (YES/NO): NO